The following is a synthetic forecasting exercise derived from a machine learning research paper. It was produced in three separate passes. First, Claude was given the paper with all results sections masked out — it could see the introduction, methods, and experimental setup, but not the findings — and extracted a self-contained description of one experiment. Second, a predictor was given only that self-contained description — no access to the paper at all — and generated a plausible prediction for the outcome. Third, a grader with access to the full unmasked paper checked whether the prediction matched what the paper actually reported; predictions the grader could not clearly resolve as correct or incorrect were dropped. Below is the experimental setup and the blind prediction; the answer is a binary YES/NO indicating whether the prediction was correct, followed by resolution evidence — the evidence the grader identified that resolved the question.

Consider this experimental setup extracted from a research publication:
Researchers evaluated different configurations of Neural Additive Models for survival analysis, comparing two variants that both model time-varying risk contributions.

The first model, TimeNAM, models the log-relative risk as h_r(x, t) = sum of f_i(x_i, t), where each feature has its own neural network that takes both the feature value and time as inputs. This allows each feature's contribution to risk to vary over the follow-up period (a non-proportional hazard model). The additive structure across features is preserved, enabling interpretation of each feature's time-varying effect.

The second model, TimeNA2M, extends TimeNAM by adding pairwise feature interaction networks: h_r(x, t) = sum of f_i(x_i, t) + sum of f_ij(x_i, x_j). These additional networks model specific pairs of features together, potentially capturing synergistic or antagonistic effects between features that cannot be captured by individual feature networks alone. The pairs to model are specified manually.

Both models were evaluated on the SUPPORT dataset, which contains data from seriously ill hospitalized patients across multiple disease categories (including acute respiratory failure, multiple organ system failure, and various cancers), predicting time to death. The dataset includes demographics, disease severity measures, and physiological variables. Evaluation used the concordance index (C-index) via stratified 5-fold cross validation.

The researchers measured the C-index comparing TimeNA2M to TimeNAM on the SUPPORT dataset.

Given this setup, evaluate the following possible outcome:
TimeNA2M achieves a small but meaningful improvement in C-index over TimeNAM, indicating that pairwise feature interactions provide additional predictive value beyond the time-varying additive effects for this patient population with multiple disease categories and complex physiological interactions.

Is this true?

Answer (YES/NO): NO